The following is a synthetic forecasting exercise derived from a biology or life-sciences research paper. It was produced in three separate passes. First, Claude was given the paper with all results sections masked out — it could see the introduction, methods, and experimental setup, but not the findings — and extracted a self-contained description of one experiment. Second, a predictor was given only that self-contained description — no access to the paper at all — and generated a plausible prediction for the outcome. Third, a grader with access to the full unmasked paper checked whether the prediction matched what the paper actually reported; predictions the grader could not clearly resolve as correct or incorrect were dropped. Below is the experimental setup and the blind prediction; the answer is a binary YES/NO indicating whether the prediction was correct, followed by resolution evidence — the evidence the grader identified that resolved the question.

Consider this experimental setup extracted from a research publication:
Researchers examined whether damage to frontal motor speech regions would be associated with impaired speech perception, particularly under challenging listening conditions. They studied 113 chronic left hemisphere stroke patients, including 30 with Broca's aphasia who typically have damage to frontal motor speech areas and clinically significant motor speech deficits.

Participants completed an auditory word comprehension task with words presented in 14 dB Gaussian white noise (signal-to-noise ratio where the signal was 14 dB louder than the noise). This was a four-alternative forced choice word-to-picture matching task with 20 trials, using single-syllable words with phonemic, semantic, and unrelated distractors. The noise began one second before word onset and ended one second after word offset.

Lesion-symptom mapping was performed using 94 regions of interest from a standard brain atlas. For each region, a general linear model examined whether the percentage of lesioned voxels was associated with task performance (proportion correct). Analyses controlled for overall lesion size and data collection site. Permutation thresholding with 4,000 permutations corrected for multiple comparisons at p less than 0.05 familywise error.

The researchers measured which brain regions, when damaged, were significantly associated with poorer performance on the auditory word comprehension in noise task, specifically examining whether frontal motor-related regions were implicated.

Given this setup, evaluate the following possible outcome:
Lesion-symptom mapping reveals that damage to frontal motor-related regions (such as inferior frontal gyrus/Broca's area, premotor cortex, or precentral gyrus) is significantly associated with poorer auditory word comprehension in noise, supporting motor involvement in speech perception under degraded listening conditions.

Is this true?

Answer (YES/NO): NO